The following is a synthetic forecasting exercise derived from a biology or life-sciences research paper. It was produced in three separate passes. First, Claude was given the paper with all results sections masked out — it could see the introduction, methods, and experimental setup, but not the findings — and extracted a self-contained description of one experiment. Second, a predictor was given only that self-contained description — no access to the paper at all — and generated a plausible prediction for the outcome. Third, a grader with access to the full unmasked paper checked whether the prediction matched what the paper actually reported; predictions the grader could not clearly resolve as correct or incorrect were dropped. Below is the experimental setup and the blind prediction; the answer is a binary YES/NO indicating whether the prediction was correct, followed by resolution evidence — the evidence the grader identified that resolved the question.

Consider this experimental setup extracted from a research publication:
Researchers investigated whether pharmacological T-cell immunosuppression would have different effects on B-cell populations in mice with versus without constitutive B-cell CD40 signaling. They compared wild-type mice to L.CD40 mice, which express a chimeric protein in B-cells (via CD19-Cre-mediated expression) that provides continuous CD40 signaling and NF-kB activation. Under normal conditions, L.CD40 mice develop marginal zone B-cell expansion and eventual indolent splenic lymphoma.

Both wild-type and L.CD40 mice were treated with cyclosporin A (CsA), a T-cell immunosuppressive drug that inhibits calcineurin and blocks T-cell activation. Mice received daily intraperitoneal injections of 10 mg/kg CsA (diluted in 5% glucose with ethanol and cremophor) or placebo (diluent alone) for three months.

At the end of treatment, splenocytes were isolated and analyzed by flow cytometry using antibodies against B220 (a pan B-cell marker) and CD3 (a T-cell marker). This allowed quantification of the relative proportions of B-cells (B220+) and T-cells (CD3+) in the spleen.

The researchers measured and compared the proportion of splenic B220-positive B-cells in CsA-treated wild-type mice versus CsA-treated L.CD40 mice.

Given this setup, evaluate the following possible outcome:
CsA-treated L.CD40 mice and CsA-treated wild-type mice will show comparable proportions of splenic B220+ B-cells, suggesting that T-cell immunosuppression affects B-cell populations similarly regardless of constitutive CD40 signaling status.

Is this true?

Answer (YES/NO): NO